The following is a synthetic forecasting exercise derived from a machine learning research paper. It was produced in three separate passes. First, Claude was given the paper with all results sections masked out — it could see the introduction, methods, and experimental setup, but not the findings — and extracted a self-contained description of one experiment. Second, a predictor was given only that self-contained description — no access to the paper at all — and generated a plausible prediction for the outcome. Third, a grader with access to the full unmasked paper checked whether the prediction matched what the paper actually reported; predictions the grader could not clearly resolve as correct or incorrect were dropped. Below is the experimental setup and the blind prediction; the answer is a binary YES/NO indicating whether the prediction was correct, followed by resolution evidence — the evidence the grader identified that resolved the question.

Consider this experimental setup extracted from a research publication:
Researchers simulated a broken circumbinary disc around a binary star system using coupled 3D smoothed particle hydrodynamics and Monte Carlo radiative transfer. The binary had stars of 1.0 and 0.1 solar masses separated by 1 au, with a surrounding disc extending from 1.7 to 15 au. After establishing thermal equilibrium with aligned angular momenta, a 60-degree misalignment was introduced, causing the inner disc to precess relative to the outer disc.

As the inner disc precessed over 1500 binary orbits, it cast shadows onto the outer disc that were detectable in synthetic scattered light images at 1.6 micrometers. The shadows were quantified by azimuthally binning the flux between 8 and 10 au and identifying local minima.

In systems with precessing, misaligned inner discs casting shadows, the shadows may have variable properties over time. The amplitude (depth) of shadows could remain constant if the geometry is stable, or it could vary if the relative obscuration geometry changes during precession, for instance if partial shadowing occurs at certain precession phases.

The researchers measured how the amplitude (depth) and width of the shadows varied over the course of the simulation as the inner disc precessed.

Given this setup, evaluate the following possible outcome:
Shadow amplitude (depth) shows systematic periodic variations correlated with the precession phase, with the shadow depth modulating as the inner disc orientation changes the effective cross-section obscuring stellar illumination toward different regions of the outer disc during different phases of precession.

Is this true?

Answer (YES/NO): YES